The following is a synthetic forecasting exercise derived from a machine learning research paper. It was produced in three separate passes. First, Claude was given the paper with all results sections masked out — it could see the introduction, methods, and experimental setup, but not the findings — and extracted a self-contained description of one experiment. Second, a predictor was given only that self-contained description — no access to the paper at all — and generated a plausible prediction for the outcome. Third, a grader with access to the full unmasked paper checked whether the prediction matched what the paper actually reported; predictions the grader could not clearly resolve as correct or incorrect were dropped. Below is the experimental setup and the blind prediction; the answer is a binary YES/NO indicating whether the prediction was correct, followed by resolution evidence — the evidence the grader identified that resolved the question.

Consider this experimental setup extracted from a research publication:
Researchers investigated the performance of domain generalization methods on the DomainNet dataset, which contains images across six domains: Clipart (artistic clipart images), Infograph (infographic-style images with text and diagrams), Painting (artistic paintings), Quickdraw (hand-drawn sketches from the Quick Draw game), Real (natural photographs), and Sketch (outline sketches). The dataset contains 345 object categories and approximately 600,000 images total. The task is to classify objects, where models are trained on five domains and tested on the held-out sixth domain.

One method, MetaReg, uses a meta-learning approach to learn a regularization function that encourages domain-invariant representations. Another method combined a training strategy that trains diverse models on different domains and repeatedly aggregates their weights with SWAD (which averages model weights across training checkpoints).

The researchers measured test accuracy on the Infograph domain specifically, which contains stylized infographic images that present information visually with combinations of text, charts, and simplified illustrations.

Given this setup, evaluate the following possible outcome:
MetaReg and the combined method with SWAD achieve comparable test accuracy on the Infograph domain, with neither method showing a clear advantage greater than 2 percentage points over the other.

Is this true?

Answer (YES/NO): NO